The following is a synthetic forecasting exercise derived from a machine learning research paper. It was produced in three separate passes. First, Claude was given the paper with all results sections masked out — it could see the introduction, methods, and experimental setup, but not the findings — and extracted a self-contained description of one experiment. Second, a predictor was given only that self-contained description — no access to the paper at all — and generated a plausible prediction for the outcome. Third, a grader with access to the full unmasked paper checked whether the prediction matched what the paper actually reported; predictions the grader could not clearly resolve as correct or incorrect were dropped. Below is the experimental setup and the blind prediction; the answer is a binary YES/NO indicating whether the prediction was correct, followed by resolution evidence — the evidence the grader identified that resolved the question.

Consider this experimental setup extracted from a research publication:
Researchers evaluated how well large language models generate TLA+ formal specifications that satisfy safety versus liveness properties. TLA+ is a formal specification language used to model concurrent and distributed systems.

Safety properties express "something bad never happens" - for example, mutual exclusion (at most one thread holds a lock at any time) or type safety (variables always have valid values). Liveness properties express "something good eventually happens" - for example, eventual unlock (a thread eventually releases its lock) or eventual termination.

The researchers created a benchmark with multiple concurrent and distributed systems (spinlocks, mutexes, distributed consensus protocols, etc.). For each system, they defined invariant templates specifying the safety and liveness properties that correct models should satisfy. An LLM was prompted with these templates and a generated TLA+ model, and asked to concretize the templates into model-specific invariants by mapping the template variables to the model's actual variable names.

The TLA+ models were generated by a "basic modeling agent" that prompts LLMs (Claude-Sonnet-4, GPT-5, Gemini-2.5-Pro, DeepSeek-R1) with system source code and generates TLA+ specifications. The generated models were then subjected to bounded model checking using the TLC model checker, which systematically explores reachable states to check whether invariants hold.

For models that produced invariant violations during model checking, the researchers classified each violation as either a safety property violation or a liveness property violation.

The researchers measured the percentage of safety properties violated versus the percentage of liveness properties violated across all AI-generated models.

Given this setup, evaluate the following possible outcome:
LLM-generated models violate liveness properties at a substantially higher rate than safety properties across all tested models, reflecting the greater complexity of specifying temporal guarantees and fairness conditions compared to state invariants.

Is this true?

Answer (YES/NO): YES